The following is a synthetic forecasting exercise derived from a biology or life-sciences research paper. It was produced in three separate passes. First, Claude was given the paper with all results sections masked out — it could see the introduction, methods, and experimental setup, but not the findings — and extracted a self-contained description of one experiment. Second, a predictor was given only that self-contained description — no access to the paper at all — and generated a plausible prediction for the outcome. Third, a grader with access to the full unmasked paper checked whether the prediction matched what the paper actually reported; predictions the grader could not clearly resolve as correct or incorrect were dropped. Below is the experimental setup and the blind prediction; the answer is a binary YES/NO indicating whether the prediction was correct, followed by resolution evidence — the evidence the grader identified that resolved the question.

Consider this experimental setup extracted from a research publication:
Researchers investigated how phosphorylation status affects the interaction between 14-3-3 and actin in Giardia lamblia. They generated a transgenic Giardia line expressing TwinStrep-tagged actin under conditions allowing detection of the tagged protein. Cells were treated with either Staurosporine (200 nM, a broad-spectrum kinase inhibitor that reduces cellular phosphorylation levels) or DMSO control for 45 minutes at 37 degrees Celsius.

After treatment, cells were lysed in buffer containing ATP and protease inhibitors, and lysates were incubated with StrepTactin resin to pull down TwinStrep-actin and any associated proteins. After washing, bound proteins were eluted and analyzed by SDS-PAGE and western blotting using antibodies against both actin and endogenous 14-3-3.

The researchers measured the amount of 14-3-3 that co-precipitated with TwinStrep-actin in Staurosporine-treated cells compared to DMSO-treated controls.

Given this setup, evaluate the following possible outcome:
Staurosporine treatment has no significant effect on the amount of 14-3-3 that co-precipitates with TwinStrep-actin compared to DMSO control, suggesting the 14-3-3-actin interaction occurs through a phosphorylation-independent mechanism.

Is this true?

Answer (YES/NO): NO